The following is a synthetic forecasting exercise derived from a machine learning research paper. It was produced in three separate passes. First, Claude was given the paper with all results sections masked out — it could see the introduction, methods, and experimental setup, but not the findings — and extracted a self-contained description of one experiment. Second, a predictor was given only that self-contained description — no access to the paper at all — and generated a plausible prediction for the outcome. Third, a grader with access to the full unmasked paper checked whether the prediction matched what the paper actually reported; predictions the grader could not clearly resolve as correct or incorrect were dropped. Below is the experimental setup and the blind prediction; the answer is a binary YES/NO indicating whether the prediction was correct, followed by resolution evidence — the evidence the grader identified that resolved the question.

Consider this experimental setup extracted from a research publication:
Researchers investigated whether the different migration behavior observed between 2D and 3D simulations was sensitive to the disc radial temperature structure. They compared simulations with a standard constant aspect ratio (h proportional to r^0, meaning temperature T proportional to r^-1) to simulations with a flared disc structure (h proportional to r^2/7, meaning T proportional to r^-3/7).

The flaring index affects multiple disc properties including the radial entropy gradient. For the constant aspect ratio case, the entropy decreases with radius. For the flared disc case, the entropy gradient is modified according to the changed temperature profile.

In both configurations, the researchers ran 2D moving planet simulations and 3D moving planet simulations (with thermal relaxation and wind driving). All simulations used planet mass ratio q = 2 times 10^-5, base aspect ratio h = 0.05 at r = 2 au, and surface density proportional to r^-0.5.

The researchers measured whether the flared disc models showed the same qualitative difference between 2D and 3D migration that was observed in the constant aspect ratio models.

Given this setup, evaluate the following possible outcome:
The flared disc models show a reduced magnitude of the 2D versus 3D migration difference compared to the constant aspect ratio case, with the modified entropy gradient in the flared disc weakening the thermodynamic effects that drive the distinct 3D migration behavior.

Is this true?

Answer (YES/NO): NO